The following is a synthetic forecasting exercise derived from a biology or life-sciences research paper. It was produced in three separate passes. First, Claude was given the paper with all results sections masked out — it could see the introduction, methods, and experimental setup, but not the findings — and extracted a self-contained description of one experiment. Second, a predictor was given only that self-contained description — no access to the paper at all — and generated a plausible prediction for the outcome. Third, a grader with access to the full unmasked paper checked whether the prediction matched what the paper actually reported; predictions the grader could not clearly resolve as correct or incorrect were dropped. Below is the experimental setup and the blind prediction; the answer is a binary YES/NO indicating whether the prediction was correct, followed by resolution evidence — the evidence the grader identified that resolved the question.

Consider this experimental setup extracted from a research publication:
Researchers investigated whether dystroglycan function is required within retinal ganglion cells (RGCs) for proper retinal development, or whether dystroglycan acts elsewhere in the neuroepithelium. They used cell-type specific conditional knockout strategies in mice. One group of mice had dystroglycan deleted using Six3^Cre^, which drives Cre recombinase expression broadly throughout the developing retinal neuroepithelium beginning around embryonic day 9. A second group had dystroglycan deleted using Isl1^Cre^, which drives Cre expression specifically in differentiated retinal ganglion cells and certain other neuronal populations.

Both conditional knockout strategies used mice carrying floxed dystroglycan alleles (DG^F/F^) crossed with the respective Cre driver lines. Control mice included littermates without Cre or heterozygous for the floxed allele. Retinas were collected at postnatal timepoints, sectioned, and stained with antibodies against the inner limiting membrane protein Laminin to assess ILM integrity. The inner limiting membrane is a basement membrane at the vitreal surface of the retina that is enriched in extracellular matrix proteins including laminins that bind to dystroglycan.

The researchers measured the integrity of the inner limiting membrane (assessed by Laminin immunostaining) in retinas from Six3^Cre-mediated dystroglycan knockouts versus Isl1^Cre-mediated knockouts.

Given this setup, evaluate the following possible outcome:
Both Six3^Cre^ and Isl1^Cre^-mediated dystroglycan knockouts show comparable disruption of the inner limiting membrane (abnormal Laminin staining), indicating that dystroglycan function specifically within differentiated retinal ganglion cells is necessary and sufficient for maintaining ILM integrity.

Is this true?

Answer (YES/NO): NO